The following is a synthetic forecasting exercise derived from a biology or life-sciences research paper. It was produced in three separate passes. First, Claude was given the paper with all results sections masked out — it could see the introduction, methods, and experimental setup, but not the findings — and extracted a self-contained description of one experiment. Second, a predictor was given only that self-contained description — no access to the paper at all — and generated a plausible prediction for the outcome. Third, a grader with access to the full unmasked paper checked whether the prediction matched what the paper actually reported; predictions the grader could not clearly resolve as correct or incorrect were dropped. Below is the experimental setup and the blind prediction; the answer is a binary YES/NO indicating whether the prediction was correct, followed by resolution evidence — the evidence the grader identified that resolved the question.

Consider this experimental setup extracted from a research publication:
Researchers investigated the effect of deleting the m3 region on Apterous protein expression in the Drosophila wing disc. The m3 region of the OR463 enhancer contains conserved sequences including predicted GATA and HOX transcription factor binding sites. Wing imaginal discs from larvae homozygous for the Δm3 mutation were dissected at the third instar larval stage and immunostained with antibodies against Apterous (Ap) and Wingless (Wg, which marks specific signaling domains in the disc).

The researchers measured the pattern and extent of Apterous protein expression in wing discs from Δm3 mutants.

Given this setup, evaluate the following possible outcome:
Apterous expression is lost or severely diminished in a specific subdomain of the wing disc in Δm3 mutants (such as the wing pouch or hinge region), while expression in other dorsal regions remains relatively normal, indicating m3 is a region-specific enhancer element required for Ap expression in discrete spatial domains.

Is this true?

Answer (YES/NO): NO